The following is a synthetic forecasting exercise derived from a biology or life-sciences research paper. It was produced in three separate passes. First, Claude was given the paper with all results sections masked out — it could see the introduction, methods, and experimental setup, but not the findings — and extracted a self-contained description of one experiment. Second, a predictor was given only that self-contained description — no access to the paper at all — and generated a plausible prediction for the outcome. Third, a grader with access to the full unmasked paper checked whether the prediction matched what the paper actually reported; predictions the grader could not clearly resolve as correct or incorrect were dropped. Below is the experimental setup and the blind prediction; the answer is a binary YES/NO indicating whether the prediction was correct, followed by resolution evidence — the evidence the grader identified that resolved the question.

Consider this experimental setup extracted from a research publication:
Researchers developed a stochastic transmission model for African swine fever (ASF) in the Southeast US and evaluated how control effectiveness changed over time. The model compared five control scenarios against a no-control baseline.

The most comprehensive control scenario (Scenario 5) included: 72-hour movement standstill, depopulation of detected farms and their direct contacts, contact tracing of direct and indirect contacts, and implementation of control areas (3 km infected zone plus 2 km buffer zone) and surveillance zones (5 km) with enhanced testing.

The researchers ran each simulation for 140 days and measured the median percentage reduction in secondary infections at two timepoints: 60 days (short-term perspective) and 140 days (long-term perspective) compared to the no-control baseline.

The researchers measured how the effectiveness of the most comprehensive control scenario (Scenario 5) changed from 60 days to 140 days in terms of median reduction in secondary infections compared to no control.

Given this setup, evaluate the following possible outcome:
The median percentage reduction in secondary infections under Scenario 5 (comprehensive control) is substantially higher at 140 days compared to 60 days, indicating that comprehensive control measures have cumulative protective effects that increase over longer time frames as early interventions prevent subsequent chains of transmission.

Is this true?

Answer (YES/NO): YES